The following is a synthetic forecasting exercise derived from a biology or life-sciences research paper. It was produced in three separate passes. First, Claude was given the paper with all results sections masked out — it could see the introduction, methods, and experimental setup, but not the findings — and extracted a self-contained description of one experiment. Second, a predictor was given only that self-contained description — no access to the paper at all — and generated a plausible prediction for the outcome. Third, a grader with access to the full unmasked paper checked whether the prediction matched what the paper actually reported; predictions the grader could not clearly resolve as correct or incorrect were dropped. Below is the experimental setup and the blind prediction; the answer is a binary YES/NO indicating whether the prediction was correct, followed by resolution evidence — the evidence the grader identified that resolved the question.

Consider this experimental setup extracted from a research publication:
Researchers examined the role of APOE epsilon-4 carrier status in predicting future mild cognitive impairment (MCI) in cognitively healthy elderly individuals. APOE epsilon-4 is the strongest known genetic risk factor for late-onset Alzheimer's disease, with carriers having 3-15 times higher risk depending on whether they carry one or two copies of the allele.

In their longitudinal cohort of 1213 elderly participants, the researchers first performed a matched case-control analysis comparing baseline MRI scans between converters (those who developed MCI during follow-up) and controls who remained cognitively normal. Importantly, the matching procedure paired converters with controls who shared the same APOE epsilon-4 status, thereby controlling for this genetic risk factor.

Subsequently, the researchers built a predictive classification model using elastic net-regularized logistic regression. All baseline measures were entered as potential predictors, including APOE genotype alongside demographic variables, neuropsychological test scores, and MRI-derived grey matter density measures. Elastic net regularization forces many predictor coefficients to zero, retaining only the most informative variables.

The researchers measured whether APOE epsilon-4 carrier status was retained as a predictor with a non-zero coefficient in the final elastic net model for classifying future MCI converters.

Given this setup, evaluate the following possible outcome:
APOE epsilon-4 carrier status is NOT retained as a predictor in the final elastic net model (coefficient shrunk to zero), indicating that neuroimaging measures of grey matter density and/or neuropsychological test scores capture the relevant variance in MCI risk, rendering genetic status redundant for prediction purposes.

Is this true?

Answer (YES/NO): YES